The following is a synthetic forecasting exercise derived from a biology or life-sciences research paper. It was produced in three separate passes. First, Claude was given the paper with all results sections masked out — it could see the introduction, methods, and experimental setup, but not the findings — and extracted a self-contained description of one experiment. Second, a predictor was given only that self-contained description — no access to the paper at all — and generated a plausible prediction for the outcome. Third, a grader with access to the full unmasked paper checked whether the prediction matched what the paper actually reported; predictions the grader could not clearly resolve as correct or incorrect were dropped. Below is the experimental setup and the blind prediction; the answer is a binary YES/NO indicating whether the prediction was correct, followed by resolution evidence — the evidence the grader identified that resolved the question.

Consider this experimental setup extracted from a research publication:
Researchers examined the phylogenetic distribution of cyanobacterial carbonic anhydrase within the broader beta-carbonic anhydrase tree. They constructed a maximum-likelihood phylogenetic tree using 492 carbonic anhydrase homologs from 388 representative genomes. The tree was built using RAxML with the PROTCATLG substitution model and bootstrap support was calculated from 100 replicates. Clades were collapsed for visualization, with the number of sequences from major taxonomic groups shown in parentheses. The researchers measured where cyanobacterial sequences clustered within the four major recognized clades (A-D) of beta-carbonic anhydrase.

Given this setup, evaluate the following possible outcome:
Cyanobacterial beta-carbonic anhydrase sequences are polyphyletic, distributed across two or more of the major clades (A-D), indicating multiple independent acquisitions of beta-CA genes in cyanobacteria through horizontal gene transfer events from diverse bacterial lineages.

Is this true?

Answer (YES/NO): NO